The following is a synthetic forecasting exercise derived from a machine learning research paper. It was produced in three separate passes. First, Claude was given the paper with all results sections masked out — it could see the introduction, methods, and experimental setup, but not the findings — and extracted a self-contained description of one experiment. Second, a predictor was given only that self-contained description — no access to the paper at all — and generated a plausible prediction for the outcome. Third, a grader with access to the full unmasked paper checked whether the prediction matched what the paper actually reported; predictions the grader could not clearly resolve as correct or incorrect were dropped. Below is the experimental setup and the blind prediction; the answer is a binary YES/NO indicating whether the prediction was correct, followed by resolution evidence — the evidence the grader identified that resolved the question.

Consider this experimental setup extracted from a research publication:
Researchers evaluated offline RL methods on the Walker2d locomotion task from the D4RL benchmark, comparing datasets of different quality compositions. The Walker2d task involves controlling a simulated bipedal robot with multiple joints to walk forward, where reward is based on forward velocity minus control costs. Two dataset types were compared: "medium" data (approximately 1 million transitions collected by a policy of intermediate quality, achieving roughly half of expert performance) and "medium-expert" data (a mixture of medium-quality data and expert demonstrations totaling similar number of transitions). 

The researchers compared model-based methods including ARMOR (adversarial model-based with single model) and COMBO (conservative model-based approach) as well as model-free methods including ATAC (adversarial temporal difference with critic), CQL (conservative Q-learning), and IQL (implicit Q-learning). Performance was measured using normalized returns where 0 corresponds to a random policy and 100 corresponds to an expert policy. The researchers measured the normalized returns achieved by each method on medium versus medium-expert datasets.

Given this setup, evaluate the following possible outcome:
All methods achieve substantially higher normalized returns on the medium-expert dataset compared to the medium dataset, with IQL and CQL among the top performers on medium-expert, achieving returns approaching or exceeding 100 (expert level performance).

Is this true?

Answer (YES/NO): NO